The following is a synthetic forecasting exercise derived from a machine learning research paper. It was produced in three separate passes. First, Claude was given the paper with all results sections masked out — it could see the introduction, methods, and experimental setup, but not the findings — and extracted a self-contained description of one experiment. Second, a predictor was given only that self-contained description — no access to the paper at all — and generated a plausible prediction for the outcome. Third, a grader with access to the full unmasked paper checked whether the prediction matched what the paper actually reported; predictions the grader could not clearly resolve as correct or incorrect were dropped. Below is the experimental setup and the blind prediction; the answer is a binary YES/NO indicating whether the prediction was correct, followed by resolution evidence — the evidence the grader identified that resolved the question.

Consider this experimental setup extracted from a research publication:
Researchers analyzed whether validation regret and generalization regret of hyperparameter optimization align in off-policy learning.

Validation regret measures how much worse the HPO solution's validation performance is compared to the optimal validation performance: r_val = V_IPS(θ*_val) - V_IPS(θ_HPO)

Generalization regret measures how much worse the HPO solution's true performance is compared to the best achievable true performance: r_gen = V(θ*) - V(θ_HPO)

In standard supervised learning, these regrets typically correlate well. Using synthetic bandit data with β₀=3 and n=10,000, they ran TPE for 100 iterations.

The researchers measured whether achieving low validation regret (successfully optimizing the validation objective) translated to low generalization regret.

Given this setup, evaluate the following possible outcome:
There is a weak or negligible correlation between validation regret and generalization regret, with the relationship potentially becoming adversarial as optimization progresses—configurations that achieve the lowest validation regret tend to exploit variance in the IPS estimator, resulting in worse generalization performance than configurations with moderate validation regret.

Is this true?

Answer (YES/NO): NO